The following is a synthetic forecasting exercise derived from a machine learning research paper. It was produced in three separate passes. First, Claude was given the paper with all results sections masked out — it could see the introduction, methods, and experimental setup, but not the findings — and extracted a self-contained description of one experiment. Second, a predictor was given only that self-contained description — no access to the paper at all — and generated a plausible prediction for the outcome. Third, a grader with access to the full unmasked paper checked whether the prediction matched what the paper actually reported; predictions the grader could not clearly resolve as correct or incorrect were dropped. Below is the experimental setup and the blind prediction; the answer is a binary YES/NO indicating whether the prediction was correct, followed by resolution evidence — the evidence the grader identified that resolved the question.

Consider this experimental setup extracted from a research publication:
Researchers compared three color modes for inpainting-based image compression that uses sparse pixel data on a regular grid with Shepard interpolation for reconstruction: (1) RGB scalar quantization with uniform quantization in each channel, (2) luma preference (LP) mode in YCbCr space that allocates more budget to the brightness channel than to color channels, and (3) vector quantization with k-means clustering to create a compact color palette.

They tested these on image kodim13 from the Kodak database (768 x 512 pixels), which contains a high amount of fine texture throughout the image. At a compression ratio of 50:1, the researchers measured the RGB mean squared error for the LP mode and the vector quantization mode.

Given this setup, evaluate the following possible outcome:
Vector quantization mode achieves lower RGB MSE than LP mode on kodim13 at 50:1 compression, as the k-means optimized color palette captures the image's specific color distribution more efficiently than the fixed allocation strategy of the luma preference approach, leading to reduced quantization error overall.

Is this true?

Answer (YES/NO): NO